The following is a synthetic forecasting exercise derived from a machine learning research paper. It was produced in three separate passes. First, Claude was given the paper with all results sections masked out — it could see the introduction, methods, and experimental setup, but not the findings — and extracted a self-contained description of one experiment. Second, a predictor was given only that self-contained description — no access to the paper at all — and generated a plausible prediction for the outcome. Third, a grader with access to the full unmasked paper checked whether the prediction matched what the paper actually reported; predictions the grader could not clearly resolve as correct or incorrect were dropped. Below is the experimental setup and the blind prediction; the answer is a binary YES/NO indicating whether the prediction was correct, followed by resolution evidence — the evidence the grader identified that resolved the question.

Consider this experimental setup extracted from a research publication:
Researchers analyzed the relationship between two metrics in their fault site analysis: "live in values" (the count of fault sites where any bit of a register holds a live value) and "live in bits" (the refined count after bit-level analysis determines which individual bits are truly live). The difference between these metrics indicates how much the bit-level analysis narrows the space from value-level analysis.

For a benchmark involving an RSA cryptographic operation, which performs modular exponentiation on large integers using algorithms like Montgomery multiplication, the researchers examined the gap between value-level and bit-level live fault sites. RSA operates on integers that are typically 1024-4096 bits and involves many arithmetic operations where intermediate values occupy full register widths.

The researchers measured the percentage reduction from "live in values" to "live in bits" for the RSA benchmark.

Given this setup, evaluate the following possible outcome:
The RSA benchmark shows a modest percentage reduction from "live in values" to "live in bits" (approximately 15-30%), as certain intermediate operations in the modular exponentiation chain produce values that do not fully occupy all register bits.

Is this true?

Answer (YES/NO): NO